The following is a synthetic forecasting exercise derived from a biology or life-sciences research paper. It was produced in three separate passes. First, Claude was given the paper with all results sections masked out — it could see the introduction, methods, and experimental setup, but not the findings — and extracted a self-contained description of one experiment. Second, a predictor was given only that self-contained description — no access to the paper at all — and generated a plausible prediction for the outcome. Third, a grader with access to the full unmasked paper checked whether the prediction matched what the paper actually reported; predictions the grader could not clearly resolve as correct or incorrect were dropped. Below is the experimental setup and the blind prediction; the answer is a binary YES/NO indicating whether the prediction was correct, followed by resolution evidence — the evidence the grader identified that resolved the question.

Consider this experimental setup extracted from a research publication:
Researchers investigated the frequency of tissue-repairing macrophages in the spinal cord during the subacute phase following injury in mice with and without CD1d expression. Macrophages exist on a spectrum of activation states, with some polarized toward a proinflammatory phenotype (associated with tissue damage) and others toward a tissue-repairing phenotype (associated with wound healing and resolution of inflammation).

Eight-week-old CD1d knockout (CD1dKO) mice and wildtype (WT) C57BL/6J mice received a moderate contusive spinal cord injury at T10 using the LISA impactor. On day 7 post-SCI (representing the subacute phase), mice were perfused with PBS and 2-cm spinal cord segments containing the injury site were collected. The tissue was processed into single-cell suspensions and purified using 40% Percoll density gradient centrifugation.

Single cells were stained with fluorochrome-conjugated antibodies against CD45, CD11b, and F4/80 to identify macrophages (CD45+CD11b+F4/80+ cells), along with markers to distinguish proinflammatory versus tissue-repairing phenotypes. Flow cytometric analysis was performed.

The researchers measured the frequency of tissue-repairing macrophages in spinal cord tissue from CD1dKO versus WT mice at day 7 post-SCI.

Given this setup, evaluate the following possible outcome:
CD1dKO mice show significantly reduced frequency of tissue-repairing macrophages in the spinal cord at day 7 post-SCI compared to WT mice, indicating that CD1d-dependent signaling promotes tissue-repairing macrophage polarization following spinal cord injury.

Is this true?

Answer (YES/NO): NO